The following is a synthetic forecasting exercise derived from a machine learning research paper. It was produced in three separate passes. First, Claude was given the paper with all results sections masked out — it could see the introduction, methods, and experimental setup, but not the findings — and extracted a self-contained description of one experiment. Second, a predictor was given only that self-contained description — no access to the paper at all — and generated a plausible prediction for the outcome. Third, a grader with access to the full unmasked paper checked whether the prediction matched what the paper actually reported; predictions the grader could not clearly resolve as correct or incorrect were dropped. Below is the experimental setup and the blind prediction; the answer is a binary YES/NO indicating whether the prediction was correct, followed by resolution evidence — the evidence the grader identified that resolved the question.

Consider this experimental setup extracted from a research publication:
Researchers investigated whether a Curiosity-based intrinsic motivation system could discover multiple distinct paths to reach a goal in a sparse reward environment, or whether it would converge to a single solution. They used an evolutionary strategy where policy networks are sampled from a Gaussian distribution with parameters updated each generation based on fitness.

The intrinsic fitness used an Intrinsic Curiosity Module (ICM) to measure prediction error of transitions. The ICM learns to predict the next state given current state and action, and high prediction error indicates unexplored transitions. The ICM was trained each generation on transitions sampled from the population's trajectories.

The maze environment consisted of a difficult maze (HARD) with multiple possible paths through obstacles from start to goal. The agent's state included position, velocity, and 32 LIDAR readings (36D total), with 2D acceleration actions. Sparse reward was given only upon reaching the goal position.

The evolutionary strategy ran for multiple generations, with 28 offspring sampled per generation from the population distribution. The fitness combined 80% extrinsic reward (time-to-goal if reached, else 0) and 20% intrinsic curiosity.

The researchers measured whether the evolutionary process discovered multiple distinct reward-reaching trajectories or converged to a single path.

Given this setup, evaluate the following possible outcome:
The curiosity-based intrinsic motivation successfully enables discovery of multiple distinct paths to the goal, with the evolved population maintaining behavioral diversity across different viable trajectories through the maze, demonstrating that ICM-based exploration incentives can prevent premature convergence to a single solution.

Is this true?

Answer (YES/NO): YES